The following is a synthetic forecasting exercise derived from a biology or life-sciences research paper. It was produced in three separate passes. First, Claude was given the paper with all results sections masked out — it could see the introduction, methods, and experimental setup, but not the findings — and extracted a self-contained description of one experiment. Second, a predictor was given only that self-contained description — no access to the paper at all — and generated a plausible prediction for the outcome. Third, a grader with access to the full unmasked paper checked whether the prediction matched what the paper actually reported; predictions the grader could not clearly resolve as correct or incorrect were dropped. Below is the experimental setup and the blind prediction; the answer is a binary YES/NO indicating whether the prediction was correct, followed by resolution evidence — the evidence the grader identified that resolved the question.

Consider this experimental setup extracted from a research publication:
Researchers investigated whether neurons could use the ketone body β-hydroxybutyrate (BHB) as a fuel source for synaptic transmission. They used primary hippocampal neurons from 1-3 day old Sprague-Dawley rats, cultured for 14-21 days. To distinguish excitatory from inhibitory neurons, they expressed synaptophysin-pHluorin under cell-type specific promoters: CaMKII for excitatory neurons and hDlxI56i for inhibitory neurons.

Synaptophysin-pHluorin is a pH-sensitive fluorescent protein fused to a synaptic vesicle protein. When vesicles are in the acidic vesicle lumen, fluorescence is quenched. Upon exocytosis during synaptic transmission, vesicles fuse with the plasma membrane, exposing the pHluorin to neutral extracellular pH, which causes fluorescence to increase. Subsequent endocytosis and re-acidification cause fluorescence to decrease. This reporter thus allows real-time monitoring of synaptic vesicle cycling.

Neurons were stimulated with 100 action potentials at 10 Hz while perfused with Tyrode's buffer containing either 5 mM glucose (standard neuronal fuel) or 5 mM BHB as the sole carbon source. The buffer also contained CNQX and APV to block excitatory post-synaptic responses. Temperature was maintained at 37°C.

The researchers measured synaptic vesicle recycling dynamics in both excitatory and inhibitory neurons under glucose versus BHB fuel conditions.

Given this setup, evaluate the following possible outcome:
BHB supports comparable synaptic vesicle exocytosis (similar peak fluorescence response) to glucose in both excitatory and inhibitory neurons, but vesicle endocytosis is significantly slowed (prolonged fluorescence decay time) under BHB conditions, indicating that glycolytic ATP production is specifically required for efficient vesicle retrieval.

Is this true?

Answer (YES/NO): NO